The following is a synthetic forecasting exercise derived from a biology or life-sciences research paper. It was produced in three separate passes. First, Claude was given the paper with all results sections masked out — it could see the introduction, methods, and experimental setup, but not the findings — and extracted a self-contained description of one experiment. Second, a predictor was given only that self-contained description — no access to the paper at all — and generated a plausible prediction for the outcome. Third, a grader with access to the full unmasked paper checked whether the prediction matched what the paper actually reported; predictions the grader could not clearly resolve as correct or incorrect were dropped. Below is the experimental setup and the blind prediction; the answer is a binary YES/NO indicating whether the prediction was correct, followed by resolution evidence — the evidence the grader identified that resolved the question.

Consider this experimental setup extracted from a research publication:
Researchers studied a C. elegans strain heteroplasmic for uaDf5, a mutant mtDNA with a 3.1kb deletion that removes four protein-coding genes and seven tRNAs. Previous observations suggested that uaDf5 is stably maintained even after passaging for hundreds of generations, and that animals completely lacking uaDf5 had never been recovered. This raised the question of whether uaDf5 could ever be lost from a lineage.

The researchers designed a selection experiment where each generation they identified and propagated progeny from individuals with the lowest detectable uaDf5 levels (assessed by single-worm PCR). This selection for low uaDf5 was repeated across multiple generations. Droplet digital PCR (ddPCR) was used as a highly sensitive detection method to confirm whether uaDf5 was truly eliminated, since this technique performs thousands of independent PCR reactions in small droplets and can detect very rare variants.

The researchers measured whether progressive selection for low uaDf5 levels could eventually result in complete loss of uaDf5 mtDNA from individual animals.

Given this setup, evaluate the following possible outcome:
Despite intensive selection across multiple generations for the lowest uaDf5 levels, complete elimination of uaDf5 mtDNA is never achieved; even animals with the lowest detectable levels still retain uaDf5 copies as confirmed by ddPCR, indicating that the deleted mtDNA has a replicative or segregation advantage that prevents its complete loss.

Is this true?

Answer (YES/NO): NO